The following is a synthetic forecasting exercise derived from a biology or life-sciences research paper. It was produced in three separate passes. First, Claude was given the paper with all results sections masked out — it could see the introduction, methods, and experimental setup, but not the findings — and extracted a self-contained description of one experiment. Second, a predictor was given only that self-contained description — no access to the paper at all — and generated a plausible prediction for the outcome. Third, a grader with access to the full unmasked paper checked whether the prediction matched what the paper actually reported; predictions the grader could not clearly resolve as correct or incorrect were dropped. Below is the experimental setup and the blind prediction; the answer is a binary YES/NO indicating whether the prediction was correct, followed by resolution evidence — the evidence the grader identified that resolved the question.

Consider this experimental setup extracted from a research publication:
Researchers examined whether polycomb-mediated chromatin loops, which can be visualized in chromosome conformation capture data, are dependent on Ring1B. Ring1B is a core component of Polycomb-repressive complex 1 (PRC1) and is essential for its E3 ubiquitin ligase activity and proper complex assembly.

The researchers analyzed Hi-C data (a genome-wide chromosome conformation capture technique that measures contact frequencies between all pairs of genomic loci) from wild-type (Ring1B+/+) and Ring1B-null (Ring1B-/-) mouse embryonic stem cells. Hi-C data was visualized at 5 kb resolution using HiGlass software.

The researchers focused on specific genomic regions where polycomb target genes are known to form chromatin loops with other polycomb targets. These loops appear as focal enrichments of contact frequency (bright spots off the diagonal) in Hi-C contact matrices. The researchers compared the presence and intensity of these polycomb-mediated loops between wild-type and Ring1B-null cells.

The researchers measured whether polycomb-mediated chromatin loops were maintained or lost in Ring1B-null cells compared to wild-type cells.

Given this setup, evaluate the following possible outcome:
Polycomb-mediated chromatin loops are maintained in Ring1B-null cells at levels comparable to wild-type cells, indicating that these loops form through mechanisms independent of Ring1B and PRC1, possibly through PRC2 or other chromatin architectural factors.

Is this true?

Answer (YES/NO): NO